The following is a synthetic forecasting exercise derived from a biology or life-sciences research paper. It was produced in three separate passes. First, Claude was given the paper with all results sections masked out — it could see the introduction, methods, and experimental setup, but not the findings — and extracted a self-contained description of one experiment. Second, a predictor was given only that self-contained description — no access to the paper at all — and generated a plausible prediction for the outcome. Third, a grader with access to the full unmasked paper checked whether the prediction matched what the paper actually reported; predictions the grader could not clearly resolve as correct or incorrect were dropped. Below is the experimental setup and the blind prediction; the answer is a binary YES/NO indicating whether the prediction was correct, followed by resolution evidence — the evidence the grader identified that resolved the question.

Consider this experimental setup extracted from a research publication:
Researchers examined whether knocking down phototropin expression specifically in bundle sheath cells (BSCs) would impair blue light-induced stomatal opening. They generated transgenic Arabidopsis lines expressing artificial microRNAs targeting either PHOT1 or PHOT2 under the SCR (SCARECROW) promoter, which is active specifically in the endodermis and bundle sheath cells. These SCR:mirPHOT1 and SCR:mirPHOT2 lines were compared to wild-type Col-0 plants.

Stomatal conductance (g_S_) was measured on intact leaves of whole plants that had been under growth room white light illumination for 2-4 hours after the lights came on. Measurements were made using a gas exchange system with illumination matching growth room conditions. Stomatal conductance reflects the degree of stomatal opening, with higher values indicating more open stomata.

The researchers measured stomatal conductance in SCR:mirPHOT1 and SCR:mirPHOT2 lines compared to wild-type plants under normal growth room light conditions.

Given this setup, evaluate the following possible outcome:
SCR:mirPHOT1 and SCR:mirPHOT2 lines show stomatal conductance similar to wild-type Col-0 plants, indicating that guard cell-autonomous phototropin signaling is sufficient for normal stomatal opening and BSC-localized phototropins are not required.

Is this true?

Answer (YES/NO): YES